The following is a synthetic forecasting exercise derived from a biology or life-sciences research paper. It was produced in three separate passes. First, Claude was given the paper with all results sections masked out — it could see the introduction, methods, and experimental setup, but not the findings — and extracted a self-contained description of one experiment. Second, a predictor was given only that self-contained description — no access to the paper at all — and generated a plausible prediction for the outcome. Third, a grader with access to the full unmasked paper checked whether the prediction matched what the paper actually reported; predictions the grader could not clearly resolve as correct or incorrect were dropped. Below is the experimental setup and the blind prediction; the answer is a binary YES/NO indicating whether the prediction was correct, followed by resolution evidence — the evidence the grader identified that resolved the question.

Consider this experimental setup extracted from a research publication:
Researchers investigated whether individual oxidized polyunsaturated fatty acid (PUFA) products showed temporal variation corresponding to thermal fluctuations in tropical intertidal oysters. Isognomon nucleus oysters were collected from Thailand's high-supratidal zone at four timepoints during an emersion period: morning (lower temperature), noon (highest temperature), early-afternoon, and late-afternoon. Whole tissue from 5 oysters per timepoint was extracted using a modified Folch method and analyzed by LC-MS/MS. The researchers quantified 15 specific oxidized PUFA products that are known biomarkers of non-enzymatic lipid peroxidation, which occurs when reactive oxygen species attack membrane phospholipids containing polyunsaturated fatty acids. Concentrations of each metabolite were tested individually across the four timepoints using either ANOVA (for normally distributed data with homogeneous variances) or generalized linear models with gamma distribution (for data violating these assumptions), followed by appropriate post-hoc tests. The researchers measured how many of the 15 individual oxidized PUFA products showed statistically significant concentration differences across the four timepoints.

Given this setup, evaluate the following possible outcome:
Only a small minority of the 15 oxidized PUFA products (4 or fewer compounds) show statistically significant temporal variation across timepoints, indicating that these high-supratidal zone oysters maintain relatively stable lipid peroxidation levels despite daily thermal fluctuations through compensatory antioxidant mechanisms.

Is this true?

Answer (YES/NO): YES